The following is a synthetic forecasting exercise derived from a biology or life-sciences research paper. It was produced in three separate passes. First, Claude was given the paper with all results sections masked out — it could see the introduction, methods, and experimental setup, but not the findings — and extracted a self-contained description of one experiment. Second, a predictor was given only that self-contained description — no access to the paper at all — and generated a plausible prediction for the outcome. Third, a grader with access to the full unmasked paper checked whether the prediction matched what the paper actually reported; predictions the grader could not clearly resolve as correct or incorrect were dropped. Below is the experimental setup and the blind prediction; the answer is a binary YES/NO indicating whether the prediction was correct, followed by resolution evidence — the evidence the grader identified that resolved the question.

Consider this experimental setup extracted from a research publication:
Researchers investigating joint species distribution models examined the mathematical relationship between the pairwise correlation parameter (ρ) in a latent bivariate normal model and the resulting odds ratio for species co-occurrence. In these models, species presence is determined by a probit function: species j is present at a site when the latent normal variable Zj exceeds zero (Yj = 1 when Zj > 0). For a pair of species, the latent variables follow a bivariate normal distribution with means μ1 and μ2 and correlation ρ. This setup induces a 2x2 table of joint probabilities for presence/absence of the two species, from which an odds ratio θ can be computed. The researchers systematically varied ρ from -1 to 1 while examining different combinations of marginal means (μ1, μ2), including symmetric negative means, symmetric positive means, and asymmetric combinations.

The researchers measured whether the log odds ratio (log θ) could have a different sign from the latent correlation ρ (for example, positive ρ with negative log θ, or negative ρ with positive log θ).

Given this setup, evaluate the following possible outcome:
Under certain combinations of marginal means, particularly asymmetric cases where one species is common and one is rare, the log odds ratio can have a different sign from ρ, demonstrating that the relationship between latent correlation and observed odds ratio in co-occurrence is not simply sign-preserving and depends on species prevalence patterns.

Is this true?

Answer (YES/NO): NO